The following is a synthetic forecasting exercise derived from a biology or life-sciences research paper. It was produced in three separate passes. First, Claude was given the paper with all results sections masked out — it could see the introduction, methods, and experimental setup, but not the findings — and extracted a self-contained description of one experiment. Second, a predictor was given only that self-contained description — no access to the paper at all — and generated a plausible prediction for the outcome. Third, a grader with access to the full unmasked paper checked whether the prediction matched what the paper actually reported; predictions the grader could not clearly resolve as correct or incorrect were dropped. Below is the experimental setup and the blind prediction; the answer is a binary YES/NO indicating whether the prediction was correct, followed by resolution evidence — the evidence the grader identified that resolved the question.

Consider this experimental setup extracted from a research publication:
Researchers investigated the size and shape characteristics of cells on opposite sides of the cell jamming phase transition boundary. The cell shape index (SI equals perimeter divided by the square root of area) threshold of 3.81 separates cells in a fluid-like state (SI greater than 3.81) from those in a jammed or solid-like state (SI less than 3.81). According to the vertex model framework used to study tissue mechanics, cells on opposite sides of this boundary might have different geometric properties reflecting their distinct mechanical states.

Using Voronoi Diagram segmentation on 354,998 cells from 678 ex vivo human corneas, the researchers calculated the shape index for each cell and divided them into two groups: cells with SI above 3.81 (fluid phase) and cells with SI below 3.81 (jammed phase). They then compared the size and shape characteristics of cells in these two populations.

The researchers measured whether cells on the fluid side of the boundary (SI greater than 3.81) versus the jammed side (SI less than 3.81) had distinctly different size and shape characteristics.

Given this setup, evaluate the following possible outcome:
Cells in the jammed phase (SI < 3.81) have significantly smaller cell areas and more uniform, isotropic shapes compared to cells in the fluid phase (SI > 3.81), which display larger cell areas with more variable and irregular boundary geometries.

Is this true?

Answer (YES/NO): NO